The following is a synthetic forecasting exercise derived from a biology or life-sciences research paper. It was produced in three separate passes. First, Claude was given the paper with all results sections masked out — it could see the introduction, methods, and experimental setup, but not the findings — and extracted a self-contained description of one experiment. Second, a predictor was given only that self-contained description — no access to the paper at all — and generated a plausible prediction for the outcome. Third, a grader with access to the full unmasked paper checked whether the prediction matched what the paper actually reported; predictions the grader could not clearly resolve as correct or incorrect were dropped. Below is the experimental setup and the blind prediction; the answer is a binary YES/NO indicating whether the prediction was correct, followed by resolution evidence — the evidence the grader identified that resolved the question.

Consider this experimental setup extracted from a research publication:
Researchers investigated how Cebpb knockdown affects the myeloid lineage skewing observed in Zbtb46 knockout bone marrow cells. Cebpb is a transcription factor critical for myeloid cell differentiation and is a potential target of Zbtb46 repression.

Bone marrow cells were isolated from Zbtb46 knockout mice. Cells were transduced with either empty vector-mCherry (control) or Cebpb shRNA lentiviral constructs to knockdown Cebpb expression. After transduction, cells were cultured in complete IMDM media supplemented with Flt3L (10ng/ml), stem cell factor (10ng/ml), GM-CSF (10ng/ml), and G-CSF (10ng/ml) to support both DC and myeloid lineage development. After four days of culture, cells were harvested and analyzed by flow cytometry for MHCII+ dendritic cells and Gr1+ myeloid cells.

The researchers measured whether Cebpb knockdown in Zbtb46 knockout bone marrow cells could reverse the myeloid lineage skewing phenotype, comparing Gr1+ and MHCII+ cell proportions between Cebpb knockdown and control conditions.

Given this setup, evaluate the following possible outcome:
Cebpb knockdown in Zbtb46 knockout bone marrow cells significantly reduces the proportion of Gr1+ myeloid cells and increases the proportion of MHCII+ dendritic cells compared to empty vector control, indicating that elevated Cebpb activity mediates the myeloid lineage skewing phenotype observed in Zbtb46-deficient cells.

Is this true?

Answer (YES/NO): YES